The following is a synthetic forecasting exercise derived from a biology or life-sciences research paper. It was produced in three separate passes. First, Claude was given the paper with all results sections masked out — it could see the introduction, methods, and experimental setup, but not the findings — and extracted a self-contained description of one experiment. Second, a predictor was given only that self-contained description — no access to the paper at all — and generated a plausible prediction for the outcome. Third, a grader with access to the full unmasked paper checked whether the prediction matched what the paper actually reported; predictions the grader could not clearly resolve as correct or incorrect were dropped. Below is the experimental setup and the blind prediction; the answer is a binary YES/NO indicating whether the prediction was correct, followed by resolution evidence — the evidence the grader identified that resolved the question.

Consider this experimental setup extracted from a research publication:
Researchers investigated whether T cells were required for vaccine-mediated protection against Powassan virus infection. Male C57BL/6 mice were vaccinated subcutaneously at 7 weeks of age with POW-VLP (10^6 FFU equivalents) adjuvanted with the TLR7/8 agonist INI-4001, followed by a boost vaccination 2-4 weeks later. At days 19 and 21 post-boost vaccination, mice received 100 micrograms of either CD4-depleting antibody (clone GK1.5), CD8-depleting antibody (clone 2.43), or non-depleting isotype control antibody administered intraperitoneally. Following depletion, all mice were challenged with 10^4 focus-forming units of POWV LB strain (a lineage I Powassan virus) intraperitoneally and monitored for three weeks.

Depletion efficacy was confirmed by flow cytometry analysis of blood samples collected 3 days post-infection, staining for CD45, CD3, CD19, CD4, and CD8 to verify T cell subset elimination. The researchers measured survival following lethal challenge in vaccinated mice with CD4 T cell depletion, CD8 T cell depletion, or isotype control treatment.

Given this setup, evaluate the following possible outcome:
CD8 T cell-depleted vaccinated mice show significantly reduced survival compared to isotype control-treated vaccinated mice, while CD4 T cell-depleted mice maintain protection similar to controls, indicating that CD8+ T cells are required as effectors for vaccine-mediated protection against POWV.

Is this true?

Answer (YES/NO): NO